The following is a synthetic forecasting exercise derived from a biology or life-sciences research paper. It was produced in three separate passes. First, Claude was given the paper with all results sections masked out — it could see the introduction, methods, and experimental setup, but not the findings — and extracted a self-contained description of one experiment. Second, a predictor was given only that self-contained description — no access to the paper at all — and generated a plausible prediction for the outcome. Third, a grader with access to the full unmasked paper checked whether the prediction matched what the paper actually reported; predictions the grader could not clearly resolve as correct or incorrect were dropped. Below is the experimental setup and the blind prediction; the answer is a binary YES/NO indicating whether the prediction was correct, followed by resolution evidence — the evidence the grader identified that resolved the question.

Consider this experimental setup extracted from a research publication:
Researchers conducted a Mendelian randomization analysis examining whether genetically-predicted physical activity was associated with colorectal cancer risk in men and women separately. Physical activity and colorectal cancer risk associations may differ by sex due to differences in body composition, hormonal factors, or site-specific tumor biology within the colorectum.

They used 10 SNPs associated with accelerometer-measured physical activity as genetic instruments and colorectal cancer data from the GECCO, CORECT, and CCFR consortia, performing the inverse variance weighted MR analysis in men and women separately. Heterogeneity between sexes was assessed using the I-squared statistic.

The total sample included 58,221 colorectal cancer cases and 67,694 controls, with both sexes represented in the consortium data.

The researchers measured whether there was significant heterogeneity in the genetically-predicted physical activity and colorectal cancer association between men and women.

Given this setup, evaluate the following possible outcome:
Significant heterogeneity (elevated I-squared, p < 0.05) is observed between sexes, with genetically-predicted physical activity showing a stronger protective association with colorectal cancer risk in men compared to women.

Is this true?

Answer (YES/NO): NO